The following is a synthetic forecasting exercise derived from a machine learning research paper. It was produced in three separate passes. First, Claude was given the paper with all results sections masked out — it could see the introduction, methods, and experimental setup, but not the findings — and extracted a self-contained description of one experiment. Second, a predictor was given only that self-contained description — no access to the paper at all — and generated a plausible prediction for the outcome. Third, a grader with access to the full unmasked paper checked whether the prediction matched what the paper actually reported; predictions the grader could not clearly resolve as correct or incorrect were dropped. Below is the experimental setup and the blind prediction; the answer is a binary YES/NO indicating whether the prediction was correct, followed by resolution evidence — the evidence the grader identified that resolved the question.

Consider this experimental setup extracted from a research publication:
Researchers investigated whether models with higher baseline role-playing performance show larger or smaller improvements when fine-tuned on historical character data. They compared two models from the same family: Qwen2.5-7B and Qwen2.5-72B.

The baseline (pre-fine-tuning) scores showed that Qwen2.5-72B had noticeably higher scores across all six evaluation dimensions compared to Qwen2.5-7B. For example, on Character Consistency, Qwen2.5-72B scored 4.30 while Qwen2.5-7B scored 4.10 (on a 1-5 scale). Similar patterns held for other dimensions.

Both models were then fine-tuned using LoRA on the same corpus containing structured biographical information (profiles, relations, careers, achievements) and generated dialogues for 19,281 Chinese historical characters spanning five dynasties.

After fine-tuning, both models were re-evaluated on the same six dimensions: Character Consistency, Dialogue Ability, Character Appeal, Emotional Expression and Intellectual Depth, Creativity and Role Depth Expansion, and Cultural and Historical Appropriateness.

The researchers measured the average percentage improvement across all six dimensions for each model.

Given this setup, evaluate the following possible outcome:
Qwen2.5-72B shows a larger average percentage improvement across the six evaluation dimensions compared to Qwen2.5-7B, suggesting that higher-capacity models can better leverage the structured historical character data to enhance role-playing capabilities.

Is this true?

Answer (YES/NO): NO